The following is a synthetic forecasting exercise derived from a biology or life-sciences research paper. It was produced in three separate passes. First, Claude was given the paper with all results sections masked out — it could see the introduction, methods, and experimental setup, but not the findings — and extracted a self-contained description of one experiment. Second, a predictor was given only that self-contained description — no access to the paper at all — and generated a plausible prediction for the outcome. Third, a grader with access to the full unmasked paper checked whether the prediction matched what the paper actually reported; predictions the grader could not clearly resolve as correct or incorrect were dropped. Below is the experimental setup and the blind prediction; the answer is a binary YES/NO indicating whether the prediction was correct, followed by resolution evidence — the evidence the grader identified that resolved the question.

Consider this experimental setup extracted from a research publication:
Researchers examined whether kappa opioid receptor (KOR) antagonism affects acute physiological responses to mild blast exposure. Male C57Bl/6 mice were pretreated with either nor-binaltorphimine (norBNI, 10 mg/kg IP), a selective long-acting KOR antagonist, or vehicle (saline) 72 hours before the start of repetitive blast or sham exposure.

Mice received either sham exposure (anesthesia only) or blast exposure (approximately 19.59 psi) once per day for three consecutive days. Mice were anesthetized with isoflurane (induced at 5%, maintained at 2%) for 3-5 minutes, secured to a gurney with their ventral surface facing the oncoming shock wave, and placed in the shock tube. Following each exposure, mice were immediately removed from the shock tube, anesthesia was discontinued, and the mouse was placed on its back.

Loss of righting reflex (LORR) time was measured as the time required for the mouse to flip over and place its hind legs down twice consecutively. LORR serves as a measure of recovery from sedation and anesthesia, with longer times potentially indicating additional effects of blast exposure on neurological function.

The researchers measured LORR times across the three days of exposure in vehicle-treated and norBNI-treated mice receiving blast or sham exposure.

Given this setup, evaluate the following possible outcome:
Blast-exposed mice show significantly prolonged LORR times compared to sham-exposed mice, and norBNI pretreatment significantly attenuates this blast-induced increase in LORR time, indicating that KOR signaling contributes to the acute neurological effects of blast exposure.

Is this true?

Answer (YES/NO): NO